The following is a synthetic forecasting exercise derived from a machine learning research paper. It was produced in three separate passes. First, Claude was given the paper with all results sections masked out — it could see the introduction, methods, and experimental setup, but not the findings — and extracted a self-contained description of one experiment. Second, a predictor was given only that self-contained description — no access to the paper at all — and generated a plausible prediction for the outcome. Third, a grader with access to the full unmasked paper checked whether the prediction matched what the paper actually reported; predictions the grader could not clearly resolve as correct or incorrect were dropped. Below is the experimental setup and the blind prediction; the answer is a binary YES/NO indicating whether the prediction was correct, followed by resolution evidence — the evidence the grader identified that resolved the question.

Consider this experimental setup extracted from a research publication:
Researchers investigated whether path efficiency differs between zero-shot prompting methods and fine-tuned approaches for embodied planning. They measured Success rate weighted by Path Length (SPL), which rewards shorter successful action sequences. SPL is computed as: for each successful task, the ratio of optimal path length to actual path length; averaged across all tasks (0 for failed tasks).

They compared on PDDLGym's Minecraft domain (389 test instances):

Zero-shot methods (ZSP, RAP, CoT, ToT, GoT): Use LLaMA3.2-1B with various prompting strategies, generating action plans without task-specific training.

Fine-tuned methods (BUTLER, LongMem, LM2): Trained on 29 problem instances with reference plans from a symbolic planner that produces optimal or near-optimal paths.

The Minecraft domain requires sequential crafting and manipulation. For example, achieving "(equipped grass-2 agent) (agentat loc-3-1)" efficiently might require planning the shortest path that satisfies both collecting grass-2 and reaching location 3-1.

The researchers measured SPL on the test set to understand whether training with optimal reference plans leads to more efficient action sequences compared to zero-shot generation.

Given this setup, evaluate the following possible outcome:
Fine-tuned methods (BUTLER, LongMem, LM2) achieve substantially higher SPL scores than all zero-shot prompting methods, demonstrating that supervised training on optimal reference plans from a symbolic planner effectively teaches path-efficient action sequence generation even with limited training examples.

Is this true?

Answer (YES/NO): YES